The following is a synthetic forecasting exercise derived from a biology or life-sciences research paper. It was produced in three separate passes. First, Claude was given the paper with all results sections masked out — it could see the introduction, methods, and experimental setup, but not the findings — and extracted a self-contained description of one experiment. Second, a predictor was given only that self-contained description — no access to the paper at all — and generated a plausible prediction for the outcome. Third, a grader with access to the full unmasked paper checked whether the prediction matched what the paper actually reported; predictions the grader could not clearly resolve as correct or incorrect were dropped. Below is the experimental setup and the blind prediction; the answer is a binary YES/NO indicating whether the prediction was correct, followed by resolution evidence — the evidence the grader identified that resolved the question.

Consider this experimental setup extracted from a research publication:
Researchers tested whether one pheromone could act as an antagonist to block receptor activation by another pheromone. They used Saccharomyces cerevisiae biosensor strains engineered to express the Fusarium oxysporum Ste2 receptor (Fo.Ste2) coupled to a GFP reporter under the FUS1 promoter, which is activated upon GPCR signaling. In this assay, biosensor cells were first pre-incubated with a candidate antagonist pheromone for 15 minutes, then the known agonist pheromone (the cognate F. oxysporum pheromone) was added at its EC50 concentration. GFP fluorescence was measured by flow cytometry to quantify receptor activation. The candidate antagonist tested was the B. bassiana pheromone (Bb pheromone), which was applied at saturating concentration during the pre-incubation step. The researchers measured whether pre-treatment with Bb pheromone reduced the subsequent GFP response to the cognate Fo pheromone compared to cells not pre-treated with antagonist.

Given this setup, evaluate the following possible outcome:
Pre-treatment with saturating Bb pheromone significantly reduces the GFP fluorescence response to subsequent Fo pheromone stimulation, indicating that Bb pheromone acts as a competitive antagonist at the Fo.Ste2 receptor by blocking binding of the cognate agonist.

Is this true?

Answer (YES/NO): NO